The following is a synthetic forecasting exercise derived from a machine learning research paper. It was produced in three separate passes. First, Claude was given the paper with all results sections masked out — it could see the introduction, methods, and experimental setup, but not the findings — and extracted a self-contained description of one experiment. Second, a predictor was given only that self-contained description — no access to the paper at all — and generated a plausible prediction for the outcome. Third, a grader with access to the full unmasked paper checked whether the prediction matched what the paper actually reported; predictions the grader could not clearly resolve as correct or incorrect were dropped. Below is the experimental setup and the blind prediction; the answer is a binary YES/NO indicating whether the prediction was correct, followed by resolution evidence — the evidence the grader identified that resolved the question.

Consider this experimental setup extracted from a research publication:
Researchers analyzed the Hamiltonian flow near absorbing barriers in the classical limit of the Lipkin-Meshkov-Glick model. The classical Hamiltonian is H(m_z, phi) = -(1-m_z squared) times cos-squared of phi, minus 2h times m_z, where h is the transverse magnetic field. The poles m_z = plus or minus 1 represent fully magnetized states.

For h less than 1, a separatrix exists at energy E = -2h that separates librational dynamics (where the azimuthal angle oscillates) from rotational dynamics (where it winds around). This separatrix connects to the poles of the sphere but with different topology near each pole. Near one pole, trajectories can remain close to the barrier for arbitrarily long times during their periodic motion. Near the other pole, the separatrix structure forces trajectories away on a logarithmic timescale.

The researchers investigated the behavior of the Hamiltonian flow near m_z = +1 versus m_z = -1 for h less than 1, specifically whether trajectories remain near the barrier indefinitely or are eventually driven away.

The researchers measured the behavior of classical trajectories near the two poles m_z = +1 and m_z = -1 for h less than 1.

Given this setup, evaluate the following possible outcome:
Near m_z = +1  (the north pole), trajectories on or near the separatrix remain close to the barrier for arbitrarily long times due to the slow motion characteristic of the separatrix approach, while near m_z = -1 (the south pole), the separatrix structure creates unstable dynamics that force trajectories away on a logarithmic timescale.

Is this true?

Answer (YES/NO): NO